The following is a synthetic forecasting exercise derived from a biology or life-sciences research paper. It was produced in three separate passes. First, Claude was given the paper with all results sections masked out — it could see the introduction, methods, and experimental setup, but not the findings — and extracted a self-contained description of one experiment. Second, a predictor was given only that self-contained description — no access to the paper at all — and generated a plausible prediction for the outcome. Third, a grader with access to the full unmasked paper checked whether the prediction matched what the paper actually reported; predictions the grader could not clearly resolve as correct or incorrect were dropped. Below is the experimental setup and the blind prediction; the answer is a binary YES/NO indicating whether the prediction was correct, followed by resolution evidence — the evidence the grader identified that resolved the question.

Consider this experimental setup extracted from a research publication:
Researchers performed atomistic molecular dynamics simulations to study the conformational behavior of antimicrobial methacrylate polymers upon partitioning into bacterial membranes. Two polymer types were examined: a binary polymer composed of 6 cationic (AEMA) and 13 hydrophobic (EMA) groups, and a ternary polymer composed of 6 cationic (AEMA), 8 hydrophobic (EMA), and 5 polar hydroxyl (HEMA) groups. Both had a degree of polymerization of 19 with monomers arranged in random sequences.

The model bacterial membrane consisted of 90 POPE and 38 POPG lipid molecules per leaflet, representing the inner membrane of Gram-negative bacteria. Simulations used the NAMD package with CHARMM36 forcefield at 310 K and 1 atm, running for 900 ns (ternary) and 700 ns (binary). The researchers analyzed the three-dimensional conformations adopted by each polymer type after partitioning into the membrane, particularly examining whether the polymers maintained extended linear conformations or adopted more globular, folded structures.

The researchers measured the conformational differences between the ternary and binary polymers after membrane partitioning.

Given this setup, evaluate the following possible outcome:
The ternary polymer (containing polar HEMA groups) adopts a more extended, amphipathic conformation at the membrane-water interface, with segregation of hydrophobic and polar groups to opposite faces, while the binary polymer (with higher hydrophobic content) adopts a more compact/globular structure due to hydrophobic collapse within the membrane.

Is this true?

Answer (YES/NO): NO